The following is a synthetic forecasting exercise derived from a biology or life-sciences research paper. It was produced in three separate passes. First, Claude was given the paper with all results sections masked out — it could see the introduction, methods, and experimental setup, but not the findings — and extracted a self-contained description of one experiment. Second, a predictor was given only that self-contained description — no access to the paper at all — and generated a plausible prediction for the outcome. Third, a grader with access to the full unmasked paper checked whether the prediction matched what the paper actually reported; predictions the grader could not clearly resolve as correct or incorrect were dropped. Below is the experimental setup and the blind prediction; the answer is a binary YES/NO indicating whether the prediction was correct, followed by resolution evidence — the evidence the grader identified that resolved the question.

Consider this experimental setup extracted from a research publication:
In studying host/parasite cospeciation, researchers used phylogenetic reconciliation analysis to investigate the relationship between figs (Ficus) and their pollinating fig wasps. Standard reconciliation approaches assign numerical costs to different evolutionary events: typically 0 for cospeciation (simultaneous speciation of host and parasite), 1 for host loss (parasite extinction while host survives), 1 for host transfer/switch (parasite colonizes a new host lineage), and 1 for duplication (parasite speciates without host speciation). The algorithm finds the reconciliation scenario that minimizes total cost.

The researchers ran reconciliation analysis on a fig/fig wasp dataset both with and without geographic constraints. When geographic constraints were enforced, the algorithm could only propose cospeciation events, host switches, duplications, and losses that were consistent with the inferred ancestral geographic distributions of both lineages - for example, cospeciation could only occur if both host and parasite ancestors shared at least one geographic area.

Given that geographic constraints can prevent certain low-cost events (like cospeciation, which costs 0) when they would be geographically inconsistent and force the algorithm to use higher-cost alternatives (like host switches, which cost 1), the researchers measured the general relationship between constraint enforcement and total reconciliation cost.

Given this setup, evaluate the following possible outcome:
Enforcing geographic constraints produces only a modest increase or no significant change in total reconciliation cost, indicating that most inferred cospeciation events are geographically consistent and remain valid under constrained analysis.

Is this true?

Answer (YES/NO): YES